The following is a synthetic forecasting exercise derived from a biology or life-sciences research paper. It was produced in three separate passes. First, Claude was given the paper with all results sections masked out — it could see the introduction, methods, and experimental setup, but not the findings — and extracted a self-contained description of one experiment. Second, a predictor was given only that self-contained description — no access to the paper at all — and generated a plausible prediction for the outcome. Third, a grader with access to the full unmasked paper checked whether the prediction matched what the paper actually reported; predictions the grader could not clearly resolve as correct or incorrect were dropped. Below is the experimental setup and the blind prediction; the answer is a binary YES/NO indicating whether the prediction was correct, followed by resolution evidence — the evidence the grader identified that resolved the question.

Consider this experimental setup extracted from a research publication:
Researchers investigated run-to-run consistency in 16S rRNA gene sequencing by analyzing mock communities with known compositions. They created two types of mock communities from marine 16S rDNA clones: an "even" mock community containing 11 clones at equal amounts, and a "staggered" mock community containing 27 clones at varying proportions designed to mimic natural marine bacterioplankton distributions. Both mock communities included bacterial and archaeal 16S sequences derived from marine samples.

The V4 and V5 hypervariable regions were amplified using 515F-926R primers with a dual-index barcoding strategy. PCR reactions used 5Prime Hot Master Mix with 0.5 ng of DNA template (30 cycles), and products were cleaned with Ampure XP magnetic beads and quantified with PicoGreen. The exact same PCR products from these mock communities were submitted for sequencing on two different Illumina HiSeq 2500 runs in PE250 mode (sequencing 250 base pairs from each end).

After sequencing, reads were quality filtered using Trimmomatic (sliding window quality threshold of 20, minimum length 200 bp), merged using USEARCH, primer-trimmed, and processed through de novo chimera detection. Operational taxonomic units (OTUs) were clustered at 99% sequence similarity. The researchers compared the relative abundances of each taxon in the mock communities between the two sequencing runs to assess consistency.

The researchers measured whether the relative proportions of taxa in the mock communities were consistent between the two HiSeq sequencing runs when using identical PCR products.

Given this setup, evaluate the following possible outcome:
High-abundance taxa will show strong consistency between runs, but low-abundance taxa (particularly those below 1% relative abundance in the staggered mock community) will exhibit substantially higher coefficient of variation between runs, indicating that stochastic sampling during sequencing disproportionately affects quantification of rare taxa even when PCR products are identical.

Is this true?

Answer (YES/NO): NO